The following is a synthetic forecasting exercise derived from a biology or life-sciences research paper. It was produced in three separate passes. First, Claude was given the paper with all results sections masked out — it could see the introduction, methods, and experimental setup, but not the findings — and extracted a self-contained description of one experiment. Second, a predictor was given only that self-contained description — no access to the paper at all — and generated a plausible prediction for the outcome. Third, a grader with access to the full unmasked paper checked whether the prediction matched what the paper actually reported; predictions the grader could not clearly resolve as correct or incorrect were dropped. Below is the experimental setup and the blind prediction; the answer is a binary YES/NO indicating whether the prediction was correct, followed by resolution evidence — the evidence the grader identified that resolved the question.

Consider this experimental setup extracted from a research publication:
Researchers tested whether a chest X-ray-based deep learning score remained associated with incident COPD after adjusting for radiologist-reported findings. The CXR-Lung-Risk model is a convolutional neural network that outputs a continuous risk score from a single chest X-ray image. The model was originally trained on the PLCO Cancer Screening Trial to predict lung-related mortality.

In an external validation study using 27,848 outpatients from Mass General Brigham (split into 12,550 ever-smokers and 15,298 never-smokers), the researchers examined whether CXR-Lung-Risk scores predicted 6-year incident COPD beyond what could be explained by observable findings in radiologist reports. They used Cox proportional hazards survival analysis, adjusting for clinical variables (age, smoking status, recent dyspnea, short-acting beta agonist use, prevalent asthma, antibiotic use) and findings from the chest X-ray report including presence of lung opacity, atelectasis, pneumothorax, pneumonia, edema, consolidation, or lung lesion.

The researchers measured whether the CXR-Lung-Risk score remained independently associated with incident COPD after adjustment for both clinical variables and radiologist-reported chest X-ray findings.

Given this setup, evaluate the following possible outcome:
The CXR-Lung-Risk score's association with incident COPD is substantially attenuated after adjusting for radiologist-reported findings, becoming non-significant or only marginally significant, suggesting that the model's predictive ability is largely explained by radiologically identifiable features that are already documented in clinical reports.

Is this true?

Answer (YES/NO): NO